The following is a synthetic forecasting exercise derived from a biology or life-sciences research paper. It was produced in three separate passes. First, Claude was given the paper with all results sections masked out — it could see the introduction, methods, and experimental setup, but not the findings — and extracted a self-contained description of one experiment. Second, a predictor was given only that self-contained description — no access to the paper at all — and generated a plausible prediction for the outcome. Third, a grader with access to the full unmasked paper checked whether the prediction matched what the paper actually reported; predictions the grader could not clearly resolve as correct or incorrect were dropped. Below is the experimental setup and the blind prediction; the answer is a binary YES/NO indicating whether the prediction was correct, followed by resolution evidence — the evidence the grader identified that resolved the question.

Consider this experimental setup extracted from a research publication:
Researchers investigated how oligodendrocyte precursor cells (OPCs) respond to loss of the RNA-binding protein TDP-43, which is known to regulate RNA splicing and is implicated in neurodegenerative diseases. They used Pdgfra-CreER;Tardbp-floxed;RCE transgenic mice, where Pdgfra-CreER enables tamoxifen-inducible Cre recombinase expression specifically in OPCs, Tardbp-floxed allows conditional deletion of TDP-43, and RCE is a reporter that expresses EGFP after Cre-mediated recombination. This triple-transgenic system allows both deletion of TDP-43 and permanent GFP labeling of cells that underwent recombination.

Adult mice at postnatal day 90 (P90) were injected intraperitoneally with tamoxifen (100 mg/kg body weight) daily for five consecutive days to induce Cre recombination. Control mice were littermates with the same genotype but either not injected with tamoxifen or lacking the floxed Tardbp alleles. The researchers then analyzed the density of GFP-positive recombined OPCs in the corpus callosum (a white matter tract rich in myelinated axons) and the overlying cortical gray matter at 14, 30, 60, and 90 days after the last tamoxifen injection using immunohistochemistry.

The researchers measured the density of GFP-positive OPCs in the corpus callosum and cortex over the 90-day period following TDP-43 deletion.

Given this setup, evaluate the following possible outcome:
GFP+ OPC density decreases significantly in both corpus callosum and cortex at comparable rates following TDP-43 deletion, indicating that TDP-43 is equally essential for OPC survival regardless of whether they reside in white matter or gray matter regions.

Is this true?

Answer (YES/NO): NO